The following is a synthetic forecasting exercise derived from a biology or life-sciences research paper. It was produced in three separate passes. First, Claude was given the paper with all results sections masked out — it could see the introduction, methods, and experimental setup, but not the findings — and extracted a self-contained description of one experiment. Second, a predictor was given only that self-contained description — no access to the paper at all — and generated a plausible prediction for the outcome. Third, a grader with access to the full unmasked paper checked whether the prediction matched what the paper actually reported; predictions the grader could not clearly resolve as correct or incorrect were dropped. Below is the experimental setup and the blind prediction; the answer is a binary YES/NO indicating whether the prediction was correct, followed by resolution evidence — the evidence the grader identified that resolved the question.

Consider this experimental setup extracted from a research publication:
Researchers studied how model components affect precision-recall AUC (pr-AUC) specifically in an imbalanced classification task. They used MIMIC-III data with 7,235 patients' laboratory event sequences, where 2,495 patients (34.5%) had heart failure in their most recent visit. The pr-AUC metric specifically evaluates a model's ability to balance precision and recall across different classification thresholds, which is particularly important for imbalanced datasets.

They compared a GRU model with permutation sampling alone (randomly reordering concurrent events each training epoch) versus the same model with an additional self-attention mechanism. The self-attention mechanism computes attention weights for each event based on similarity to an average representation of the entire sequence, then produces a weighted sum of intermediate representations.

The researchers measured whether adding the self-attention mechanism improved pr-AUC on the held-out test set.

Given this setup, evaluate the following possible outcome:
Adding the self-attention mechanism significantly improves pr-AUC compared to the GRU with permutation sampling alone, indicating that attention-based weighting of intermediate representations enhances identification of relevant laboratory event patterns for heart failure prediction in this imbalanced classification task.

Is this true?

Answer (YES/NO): YES